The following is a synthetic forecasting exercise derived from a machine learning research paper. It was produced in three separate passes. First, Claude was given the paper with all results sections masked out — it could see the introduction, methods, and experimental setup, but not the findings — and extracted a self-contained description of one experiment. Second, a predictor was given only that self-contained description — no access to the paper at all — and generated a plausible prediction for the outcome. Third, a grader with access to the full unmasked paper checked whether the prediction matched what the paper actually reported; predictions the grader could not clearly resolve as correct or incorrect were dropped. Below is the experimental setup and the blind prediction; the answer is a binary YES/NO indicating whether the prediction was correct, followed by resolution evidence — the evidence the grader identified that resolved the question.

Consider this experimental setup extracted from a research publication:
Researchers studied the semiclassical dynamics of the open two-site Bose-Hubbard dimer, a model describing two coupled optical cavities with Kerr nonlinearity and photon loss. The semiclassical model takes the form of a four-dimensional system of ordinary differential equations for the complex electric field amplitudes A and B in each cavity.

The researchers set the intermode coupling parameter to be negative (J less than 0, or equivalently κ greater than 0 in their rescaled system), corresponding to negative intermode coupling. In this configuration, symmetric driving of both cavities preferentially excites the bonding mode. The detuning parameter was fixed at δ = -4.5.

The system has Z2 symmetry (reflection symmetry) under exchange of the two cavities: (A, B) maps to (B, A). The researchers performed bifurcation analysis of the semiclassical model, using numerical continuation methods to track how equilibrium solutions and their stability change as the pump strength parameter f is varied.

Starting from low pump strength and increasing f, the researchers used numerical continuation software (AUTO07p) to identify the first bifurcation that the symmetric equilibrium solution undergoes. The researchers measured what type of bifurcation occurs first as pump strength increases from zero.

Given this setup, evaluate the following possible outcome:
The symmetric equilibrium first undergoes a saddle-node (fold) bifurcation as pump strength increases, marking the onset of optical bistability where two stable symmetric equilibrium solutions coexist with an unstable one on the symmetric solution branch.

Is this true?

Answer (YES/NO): NO